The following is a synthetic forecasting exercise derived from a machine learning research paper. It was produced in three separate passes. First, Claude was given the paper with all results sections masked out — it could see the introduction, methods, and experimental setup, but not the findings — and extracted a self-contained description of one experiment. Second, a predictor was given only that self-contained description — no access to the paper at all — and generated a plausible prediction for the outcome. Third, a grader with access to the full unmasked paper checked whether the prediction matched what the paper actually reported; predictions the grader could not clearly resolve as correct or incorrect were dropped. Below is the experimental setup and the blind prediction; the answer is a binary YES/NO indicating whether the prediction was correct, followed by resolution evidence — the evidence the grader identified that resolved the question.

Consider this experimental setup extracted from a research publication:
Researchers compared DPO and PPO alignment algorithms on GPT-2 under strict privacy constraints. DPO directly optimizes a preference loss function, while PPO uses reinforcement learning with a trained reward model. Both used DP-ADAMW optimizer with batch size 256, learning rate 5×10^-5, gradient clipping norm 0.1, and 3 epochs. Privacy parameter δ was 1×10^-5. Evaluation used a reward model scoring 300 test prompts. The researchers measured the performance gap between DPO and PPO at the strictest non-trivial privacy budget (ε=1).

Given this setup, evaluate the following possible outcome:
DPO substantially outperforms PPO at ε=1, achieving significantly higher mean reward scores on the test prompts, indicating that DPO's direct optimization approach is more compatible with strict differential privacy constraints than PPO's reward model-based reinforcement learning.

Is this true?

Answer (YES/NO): NO